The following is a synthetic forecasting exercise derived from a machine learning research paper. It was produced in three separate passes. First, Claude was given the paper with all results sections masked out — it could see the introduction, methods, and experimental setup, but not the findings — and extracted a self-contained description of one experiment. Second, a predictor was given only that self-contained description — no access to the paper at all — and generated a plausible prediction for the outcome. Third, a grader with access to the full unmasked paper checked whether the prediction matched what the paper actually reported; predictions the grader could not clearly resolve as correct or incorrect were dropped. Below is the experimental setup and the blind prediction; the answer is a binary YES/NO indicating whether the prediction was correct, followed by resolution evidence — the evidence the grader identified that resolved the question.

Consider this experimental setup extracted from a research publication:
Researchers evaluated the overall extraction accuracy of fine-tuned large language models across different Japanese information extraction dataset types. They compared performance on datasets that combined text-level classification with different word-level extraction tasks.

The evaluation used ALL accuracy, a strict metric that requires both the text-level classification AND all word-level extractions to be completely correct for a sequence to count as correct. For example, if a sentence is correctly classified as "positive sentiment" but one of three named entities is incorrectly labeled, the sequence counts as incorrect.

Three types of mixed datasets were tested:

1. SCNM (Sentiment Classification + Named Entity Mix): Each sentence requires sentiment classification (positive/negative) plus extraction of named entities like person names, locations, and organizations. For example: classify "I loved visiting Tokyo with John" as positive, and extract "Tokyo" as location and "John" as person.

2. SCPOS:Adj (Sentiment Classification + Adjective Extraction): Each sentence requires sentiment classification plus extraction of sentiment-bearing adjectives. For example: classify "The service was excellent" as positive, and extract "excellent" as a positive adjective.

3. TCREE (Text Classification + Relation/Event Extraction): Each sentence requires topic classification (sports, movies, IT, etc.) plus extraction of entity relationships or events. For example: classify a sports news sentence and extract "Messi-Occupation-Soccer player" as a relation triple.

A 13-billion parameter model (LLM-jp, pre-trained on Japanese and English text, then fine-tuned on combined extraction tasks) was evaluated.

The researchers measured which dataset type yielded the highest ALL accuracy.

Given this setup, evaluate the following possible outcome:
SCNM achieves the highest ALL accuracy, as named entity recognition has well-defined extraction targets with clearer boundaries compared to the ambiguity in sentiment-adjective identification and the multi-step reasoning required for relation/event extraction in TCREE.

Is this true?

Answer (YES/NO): NO